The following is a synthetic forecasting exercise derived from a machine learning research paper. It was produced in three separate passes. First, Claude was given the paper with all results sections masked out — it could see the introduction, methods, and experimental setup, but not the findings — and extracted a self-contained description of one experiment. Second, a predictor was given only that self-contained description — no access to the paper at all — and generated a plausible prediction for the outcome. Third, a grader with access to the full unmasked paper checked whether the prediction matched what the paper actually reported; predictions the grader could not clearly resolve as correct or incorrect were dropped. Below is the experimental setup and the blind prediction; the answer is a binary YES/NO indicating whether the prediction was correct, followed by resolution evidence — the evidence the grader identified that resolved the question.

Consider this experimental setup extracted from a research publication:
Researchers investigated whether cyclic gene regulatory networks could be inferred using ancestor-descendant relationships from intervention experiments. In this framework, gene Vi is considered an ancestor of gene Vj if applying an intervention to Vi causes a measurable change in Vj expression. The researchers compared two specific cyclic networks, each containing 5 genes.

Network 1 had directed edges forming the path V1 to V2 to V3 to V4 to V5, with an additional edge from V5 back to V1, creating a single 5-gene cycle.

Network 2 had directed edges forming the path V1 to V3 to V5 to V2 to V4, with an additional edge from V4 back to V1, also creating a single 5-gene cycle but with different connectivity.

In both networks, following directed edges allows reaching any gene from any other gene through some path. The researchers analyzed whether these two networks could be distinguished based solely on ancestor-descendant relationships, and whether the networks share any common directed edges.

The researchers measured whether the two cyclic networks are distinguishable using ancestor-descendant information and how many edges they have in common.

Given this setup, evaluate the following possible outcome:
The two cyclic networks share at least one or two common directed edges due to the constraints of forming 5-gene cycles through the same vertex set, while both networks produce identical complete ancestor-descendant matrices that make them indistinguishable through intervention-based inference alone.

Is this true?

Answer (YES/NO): NO